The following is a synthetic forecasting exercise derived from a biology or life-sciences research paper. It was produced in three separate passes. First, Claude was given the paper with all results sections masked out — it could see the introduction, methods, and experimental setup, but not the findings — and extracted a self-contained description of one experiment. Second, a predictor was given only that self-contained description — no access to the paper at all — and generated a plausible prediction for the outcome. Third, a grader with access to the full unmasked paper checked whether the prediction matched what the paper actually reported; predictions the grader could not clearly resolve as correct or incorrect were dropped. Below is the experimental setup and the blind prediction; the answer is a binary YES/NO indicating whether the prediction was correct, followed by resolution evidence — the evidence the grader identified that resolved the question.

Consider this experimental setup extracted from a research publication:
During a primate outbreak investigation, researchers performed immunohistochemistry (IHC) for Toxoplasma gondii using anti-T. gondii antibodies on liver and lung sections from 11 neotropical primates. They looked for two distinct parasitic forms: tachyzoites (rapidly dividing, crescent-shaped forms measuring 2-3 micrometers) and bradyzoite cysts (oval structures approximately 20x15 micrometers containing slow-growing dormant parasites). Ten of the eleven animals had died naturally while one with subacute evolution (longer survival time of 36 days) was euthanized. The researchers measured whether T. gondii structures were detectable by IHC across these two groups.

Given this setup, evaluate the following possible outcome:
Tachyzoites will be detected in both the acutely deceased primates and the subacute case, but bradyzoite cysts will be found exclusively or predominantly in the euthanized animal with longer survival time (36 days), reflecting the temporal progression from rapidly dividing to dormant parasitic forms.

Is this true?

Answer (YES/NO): NO